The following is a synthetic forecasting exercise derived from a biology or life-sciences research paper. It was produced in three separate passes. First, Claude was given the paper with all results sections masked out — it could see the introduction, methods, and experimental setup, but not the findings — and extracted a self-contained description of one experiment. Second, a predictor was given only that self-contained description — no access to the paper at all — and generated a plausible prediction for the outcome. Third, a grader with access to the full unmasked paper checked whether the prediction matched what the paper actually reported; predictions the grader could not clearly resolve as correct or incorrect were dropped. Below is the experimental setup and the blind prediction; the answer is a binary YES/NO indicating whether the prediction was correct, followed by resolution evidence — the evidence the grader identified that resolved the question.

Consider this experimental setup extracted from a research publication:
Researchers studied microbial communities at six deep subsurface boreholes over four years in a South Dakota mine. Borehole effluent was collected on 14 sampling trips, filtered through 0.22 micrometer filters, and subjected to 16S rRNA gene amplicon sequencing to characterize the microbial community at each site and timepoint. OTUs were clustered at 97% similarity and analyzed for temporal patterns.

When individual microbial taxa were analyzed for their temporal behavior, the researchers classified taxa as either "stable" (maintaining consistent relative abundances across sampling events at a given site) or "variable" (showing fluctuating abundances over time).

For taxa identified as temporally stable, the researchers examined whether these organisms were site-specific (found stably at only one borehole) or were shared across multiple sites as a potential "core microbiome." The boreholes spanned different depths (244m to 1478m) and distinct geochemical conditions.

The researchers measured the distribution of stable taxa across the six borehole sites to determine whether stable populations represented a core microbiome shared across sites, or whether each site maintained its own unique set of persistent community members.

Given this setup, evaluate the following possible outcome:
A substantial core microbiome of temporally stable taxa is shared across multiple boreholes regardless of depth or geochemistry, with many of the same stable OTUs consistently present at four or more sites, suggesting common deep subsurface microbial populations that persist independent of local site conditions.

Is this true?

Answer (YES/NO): NO